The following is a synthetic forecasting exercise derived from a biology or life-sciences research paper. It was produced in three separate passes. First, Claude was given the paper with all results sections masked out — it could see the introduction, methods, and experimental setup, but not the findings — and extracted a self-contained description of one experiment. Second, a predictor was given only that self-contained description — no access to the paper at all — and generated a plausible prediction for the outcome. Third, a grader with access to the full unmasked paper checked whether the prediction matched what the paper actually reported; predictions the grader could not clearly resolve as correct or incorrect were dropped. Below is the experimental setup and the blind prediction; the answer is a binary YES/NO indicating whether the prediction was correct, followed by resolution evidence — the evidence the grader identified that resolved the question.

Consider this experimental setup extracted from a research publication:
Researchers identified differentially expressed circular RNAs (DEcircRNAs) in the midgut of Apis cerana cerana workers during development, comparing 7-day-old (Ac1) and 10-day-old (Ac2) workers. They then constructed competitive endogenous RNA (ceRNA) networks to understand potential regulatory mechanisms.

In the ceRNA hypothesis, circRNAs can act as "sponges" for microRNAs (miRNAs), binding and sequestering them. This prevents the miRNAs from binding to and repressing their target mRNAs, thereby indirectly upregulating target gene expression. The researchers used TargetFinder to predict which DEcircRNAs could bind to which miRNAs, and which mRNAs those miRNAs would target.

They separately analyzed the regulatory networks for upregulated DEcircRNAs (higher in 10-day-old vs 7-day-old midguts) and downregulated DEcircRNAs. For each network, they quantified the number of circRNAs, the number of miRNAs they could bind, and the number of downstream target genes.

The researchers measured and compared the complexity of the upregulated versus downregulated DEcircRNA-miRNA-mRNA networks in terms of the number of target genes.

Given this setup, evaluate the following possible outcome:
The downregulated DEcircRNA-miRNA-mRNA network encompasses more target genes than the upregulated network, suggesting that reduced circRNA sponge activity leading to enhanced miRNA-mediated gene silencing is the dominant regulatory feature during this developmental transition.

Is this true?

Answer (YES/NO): NO